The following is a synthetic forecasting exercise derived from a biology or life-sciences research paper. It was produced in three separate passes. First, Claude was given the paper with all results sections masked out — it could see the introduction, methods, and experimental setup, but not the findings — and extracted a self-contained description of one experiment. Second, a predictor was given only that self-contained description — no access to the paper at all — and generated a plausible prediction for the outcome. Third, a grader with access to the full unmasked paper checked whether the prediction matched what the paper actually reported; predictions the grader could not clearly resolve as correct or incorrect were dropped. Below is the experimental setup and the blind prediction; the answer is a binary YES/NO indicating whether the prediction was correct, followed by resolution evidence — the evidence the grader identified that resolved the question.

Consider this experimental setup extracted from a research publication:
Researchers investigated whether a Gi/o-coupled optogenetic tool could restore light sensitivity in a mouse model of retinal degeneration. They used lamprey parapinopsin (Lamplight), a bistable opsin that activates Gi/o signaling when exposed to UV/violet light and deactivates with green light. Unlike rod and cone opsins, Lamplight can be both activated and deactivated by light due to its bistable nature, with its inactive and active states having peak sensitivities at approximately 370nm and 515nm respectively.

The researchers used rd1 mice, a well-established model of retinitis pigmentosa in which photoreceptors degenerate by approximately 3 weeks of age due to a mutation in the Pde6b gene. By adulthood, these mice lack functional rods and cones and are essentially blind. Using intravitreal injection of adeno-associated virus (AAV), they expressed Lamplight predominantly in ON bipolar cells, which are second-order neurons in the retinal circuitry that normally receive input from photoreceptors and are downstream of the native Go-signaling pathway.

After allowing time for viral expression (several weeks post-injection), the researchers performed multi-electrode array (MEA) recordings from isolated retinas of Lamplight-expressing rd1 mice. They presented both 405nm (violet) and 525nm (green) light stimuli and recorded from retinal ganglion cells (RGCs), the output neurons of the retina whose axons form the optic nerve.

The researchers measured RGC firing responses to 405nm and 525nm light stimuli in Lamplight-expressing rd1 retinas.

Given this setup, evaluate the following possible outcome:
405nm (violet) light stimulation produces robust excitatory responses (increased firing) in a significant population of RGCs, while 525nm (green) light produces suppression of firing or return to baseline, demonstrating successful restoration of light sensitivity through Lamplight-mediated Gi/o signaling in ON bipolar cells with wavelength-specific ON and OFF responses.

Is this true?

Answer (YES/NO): NO